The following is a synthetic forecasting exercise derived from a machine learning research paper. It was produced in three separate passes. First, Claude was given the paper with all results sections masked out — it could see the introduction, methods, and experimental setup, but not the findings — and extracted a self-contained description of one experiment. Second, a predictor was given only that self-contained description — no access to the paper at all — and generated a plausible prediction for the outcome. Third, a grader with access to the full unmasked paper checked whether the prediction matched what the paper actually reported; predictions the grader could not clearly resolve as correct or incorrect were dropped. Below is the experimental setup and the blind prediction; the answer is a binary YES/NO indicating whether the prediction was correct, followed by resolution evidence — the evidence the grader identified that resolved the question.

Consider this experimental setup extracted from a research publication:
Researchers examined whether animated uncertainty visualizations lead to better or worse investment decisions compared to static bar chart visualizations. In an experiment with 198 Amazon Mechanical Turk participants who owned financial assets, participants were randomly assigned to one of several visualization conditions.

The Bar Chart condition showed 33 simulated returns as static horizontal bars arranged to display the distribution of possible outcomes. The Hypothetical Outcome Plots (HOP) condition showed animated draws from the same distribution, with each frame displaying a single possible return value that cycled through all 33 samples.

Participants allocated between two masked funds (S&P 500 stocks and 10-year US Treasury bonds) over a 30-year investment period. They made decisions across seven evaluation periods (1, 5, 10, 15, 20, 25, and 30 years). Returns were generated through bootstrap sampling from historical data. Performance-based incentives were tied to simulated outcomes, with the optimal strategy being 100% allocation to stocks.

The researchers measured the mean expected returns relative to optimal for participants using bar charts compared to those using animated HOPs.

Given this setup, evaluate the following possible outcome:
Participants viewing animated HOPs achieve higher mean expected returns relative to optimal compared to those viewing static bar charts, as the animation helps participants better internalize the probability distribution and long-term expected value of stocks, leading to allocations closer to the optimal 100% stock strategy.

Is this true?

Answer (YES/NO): NO